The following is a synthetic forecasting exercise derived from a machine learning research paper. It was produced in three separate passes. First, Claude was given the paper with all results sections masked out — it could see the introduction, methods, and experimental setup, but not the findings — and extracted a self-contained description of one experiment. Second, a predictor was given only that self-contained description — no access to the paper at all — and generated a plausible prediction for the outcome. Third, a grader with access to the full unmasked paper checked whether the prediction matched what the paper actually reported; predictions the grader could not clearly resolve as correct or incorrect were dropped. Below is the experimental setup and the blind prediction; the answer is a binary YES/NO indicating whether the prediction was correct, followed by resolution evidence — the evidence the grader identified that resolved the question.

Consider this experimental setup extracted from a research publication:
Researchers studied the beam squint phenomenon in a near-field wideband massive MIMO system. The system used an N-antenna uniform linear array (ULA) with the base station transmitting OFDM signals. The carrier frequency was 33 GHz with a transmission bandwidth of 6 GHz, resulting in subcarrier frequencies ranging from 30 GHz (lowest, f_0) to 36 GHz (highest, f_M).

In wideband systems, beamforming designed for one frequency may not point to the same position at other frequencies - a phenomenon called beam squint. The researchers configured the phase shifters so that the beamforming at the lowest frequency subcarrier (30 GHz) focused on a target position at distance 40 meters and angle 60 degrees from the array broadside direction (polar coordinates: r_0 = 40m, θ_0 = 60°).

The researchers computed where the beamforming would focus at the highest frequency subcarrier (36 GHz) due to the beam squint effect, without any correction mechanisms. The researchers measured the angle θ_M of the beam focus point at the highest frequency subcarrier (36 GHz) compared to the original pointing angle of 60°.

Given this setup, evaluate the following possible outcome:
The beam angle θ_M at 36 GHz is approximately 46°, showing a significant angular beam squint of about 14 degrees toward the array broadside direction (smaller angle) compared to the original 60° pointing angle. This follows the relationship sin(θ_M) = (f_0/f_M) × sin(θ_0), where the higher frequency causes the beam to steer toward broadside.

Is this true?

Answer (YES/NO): YES